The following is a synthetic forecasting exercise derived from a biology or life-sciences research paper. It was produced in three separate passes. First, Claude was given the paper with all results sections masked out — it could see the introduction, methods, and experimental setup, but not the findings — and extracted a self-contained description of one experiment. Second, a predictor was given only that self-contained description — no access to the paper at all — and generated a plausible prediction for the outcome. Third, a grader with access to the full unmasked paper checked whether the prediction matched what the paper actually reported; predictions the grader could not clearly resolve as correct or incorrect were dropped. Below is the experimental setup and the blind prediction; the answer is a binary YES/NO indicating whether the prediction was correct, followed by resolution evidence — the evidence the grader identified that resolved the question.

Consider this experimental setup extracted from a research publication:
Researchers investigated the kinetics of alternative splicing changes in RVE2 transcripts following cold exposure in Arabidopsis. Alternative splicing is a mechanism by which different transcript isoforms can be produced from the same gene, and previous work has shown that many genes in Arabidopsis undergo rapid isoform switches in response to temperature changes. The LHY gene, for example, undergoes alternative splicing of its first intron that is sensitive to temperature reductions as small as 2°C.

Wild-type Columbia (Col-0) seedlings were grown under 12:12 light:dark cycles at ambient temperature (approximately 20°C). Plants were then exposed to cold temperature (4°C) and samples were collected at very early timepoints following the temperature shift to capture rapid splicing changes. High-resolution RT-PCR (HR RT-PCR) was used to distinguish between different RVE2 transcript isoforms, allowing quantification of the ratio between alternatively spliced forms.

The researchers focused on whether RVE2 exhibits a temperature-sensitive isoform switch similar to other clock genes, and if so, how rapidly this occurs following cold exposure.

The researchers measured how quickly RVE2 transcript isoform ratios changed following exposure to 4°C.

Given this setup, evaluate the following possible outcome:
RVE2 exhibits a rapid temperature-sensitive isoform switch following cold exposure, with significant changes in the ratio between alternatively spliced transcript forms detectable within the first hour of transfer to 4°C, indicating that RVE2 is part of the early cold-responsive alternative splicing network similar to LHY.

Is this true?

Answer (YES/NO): YES